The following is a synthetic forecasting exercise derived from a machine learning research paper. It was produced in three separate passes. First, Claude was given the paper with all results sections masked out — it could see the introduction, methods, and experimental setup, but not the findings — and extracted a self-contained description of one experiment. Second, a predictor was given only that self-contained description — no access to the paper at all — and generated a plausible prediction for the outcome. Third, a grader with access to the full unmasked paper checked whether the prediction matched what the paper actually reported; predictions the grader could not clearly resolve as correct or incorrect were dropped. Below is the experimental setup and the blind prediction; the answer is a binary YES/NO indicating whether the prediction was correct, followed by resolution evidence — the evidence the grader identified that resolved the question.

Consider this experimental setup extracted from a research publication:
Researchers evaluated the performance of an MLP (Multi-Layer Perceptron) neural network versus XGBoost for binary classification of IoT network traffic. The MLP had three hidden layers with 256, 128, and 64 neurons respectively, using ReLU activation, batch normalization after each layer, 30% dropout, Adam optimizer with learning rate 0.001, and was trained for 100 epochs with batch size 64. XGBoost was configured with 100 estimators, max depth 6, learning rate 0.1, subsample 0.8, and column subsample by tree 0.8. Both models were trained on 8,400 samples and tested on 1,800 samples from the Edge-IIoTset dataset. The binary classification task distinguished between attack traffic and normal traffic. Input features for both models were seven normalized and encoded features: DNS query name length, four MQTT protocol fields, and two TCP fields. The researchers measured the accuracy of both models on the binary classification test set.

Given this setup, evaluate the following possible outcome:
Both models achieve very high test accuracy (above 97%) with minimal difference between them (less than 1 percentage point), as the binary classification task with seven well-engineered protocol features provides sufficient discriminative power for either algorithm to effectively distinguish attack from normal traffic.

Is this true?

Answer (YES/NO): YES